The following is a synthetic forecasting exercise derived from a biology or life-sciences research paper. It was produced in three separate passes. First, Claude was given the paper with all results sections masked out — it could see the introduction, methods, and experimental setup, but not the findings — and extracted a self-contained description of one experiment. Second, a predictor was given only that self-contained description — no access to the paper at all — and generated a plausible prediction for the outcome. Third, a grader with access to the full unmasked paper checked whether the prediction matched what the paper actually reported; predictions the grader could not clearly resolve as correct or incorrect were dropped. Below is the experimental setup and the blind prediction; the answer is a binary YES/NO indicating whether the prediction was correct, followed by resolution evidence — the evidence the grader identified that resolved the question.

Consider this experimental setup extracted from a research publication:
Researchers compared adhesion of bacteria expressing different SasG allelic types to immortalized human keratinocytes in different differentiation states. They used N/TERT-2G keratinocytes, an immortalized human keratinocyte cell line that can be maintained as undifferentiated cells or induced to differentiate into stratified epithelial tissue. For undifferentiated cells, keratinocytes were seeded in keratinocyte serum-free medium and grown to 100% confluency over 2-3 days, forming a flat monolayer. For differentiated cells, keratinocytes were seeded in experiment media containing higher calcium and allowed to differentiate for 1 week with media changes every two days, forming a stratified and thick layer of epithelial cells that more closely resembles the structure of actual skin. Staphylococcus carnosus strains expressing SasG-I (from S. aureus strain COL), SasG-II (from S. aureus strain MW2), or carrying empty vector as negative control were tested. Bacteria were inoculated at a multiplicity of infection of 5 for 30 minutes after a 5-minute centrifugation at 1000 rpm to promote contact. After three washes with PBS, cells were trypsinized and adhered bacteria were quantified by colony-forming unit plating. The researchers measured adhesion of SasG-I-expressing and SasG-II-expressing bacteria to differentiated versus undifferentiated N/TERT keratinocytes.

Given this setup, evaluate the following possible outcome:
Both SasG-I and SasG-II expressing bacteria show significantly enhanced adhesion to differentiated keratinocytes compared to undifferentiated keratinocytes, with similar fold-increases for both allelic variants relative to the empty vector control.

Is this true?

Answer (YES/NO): YES